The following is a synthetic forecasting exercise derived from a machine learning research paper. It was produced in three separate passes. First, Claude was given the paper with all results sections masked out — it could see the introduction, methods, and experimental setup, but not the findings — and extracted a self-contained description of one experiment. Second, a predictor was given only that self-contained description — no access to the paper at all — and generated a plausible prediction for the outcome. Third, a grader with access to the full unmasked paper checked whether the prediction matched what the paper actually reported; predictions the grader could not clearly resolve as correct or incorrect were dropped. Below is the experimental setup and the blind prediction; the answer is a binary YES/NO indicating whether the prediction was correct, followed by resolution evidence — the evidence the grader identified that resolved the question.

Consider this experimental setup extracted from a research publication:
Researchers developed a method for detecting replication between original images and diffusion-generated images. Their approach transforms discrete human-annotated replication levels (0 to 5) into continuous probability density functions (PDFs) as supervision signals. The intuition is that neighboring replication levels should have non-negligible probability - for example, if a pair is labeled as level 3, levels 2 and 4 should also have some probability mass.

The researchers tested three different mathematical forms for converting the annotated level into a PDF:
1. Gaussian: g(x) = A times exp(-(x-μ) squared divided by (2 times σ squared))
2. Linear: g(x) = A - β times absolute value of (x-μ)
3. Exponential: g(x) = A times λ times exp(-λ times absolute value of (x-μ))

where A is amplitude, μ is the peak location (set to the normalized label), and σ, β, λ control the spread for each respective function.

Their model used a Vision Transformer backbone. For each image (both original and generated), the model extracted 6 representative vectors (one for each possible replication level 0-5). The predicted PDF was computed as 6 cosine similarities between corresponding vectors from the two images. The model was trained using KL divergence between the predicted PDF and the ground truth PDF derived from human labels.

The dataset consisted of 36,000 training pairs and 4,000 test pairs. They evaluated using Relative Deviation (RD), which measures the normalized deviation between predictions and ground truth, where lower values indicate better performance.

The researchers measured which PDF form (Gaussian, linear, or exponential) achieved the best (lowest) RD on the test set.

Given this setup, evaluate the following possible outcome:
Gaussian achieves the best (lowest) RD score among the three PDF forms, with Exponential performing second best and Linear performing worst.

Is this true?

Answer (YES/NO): NO